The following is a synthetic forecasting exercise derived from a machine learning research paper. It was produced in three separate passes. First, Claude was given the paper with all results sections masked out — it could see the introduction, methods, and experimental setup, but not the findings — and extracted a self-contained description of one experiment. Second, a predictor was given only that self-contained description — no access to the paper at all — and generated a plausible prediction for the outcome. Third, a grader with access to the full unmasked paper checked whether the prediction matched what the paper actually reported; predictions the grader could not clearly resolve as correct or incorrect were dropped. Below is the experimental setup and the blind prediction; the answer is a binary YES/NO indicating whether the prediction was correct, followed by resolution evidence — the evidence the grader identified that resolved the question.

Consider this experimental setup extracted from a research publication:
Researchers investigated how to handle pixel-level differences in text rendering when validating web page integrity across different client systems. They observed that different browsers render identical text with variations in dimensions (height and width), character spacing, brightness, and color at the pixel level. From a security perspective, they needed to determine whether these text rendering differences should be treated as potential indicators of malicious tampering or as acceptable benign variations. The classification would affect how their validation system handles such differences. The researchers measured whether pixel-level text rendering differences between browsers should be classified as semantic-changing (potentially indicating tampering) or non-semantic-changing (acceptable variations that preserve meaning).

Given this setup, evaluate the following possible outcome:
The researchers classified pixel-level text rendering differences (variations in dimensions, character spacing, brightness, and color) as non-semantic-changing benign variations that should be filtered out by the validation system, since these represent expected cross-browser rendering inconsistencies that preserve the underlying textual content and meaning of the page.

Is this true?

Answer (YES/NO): YES